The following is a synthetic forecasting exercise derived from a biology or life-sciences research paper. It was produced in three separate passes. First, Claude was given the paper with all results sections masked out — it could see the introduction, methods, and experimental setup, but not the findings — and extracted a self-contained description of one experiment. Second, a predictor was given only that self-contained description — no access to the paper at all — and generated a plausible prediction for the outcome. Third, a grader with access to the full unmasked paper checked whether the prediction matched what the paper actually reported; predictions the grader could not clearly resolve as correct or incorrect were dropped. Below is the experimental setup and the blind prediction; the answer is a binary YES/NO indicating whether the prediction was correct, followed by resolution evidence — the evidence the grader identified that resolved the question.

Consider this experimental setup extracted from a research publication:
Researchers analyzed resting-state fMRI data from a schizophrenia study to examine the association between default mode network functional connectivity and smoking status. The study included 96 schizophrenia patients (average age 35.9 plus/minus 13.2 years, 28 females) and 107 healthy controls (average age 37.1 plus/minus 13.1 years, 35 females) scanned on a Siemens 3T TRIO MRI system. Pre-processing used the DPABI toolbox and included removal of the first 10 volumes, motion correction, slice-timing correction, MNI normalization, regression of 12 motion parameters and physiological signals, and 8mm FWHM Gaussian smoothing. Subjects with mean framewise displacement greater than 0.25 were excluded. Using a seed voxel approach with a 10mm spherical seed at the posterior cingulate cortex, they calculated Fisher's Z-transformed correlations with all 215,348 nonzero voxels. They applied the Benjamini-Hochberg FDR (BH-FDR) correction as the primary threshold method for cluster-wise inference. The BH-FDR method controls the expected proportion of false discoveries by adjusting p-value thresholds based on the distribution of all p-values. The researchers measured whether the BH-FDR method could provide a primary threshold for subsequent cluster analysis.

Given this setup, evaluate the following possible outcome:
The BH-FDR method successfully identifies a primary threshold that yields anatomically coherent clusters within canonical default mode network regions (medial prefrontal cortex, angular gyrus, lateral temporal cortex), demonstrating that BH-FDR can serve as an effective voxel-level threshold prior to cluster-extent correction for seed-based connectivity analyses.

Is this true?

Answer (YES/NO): NO